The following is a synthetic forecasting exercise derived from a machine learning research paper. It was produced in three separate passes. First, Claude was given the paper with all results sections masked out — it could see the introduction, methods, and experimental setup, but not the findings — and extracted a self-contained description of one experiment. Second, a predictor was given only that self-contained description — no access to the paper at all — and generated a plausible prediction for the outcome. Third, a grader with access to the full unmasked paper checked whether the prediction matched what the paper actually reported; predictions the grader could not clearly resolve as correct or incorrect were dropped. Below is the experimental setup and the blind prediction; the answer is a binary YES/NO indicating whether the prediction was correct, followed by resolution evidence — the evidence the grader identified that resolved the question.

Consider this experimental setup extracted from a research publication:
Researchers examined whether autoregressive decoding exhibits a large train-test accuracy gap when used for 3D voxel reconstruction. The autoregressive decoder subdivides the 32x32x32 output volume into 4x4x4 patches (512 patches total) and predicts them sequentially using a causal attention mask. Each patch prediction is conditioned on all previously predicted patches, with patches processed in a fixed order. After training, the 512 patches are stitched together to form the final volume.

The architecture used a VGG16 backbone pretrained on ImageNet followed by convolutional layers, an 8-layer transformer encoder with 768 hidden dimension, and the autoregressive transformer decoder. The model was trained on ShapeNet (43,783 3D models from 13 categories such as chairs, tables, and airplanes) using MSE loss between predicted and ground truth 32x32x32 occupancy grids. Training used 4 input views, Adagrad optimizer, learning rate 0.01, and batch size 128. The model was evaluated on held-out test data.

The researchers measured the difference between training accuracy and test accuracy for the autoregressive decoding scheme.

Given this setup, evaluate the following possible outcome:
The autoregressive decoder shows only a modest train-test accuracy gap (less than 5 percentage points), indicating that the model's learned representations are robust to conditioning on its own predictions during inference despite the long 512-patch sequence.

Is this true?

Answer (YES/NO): NO